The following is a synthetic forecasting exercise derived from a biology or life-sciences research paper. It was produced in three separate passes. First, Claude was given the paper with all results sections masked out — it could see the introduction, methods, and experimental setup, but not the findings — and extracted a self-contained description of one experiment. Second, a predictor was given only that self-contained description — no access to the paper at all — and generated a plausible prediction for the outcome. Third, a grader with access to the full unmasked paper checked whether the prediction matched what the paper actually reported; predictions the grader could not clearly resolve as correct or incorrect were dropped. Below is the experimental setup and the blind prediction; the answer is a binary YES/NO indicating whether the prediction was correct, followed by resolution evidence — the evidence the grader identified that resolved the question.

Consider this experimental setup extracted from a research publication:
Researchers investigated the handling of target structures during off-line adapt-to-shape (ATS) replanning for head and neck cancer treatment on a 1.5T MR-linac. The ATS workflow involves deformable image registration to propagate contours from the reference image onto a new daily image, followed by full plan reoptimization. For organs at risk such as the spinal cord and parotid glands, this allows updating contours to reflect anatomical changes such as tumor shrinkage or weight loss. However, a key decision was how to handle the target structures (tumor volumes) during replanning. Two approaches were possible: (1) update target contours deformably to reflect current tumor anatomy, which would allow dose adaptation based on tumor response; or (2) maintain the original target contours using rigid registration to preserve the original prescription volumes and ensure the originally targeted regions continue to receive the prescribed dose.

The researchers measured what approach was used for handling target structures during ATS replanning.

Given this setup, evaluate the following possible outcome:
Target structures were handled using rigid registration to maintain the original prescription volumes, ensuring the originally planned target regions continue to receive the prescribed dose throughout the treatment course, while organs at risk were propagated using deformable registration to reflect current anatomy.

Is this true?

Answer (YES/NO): YES